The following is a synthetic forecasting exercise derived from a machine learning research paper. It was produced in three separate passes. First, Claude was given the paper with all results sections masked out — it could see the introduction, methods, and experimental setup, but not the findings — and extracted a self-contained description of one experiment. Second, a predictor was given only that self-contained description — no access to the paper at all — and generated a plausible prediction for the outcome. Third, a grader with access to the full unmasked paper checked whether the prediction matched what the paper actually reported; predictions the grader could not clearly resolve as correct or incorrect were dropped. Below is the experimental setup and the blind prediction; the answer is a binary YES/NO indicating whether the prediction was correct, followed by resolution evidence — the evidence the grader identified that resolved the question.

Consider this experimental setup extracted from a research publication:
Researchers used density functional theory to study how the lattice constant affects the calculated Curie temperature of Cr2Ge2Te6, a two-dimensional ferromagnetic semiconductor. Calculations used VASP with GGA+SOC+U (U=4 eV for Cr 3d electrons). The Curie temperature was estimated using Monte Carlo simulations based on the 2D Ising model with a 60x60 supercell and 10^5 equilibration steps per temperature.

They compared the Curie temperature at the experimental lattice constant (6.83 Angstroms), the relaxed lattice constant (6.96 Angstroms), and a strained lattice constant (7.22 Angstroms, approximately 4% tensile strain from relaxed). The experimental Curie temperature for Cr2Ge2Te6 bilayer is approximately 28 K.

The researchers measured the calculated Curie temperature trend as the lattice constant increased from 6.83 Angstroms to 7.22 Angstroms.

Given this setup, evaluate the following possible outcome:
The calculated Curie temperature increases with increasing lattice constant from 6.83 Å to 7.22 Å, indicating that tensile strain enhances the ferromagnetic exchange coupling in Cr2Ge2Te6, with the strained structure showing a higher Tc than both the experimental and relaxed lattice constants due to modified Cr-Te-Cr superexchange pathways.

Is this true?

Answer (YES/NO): YES